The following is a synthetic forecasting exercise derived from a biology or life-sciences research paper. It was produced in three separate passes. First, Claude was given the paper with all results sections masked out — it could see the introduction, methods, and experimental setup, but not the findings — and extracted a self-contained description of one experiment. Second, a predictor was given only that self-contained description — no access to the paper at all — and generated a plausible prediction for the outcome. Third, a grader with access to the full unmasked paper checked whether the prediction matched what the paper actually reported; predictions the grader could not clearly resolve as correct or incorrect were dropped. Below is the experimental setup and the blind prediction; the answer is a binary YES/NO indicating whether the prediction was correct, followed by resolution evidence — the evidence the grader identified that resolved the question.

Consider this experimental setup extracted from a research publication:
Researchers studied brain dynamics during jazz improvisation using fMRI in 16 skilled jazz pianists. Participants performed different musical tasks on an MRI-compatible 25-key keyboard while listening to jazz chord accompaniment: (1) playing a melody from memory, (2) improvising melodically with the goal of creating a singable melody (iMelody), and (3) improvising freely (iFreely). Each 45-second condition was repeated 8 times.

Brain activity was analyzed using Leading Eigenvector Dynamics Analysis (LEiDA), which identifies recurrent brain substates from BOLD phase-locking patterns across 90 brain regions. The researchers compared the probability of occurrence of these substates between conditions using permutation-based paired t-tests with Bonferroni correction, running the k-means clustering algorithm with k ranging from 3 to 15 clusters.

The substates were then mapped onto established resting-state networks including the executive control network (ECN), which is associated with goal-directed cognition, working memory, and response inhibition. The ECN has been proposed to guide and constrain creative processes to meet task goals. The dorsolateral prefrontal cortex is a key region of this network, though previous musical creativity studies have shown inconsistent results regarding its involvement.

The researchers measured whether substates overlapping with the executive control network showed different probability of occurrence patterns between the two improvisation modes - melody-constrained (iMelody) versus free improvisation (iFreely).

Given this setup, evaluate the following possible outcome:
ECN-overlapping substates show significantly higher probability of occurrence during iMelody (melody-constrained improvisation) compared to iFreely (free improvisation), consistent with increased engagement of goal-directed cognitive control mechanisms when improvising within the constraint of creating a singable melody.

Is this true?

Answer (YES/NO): NO